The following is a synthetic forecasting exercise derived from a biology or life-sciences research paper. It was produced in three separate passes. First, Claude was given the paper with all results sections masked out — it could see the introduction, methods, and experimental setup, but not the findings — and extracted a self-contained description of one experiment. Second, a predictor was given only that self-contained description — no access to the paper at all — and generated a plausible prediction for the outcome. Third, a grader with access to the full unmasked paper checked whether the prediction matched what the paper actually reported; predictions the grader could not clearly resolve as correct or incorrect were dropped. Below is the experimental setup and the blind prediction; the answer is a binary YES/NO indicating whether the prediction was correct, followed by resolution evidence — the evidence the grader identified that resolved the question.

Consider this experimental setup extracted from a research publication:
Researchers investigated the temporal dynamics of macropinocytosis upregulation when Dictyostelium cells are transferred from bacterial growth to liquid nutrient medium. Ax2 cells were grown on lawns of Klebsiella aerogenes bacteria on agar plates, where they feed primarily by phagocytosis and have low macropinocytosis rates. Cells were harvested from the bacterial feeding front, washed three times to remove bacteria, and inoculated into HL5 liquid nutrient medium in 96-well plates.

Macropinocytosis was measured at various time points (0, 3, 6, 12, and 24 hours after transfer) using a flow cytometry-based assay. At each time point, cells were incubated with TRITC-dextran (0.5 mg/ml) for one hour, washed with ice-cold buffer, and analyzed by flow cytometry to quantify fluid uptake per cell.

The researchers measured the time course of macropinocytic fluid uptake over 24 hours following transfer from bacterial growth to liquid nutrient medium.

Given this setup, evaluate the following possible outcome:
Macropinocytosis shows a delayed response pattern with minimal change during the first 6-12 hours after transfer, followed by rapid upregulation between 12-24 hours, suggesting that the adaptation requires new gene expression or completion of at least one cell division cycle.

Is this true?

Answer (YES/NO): NO